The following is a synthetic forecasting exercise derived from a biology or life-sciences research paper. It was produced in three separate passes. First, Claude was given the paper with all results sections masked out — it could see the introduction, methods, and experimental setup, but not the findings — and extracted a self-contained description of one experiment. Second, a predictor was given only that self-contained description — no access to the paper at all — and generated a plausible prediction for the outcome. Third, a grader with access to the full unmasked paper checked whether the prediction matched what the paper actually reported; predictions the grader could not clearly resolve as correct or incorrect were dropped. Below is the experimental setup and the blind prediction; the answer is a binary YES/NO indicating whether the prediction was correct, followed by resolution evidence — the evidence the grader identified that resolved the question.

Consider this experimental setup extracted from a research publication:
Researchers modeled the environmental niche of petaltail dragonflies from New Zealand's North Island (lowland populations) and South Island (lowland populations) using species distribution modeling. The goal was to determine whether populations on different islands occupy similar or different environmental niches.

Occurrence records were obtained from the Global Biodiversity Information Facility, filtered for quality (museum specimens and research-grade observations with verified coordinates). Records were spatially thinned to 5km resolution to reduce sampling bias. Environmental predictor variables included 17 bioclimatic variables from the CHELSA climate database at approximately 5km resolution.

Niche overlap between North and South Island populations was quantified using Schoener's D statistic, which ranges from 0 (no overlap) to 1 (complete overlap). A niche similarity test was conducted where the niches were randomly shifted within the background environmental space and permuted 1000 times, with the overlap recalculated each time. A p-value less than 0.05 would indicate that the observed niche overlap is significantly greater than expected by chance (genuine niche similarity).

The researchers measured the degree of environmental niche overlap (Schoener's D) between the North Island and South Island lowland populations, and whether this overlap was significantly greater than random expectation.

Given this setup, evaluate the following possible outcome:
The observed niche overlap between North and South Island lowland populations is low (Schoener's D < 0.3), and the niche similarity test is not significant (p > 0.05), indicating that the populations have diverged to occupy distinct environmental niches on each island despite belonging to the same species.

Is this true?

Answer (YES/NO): NO